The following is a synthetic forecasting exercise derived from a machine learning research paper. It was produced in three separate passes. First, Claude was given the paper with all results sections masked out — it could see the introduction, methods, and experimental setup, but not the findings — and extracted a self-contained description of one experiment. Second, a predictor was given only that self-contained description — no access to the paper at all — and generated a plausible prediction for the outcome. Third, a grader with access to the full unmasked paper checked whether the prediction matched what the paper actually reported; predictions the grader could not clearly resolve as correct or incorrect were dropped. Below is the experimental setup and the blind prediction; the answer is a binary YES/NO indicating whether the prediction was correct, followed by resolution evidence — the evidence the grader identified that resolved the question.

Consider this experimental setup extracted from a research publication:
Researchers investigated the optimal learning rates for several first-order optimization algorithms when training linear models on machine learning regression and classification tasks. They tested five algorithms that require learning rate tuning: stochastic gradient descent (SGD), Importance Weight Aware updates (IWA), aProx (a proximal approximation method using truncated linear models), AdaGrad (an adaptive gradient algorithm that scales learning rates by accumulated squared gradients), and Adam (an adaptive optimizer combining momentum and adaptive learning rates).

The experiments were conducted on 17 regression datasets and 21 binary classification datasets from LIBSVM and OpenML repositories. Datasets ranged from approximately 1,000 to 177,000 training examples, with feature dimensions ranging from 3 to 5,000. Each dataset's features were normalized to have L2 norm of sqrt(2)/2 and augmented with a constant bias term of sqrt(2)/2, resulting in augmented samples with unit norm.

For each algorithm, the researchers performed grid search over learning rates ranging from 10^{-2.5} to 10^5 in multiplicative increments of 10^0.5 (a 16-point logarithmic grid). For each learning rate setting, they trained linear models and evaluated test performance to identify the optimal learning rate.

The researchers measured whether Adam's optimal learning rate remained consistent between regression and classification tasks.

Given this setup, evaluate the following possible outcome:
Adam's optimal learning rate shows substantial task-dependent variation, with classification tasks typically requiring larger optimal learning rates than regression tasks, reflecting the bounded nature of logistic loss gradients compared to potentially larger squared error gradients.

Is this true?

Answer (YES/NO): NO